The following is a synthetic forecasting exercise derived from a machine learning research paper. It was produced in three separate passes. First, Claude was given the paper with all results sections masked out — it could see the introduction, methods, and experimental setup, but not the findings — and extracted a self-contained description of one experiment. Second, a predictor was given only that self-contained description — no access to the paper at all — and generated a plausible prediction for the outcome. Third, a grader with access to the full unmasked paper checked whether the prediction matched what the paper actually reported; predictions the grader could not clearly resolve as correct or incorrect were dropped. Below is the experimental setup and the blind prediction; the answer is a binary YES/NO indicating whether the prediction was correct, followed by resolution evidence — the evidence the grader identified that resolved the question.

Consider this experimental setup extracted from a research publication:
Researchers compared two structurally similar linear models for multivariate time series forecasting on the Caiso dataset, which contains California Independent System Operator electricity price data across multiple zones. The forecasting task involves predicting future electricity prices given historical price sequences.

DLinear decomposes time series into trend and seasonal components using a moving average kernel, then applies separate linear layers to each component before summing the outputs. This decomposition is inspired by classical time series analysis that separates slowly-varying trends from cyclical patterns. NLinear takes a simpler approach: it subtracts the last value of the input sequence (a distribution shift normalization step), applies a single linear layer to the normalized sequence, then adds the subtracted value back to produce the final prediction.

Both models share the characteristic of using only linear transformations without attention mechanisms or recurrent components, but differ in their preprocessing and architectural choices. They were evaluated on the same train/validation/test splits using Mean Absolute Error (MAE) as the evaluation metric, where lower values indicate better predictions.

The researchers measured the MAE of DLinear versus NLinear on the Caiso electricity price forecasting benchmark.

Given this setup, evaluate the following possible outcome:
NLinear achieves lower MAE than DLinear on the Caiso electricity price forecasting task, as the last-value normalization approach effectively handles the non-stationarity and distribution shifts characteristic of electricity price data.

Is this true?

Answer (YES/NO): YES